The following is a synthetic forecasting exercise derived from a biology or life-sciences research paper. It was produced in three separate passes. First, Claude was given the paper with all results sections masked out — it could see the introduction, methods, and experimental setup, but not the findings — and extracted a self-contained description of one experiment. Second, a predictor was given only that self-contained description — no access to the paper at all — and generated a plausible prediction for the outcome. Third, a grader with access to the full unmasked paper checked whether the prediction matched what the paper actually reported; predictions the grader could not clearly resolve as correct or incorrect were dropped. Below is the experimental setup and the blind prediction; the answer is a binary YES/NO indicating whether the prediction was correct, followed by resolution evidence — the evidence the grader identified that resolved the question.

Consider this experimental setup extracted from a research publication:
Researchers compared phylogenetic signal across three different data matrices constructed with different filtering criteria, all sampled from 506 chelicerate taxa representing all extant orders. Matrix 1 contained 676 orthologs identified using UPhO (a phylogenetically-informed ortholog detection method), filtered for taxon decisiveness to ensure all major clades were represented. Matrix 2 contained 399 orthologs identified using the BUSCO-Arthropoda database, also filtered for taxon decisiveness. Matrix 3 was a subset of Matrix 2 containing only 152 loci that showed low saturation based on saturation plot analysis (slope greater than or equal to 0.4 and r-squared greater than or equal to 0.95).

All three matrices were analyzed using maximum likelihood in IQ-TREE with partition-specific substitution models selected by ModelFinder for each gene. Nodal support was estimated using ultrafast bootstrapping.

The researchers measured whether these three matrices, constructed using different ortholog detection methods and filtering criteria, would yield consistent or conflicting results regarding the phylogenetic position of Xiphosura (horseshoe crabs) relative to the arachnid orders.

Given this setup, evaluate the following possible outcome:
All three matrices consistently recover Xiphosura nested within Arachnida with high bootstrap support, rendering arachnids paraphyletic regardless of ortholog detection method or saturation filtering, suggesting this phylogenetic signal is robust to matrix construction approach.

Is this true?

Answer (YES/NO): YES